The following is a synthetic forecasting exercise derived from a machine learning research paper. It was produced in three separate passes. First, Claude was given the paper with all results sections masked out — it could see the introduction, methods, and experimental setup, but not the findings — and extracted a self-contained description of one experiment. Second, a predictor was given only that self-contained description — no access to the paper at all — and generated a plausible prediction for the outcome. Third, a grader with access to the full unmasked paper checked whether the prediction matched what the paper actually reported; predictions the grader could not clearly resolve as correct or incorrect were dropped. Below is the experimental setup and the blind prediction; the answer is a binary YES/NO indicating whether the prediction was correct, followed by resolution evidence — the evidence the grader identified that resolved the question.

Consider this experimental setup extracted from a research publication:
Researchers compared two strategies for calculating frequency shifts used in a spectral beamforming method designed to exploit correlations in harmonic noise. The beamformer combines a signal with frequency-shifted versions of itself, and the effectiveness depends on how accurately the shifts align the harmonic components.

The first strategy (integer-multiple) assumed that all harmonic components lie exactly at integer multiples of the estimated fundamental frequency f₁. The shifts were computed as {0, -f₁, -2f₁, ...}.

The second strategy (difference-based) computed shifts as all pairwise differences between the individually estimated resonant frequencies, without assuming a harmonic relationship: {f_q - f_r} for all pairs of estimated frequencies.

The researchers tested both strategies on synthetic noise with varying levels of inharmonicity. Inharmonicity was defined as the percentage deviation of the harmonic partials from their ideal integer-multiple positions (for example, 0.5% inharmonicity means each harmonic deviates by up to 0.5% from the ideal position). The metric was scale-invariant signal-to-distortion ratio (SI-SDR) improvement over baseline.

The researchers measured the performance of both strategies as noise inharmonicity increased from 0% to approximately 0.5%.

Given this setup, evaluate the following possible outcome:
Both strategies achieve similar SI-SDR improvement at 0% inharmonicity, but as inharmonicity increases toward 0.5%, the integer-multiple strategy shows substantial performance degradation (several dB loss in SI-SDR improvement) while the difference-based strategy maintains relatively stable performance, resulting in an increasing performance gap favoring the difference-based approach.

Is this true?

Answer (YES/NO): YES